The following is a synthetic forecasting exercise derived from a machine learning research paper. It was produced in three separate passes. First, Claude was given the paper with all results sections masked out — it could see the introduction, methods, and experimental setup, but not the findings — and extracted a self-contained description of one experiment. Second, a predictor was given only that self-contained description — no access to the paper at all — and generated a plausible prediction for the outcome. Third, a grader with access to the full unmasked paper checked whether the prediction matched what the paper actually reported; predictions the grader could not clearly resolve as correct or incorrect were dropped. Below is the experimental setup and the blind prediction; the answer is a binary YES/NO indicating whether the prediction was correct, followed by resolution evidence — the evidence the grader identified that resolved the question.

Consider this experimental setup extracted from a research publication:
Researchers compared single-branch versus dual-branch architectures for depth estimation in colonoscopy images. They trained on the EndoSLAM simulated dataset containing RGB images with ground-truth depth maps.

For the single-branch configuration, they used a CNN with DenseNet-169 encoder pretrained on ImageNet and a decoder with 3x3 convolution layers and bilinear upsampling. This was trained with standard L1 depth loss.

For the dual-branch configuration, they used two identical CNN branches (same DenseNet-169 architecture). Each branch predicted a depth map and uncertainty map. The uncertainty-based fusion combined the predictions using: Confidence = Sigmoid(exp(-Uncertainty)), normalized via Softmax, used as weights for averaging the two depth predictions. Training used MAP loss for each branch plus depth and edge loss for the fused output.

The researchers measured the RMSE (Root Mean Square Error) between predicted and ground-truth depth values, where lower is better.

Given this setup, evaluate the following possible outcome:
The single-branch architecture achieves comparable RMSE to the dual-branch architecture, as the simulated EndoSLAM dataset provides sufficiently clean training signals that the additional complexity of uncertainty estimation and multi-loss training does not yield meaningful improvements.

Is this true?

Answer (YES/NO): NO